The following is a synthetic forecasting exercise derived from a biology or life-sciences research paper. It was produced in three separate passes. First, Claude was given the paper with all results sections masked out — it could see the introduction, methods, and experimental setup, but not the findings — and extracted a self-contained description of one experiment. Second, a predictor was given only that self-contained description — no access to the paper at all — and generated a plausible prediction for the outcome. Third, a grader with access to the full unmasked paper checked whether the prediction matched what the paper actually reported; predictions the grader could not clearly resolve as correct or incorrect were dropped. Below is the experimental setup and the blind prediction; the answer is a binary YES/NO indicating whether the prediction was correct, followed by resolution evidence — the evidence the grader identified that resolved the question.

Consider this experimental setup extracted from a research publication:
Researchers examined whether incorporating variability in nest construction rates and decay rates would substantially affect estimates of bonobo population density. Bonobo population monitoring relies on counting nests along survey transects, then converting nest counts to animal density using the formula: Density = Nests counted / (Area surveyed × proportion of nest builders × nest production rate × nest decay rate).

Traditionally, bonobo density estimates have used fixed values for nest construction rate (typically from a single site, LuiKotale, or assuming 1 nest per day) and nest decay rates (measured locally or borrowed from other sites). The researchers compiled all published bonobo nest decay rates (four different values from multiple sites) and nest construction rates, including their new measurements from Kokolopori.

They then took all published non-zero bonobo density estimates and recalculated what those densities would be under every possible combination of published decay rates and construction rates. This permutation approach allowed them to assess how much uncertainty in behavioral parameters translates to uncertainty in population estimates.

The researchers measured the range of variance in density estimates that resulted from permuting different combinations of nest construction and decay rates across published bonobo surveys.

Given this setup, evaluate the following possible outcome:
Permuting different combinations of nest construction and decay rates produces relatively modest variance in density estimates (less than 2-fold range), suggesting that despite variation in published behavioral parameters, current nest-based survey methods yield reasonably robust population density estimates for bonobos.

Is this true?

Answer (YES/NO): NO